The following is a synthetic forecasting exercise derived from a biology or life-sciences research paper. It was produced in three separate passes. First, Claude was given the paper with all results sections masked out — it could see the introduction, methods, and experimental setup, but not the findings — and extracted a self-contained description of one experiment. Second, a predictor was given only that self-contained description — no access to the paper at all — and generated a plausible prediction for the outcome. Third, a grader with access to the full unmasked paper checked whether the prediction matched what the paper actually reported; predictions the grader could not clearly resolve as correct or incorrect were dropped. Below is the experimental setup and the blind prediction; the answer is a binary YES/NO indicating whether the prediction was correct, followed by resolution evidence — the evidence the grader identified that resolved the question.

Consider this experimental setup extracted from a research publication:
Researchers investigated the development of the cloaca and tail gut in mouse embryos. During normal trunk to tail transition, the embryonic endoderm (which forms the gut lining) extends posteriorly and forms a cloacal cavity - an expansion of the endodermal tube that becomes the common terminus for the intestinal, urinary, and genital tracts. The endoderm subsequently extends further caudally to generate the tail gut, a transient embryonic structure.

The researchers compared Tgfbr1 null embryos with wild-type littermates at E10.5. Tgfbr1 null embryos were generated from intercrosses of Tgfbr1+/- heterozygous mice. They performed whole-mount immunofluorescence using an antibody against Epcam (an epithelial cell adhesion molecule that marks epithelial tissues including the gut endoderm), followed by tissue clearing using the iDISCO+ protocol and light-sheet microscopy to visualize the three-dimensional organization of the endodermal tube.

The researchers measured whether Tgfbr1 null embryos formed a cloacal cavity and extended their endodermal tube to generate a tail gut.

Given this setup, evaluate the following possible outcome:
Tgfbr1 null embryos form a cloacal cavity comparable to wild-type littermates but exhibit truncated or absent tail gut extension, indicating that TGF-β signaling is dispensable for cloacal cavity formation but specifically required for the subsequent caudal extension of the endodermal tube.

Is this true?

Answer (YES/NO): NO